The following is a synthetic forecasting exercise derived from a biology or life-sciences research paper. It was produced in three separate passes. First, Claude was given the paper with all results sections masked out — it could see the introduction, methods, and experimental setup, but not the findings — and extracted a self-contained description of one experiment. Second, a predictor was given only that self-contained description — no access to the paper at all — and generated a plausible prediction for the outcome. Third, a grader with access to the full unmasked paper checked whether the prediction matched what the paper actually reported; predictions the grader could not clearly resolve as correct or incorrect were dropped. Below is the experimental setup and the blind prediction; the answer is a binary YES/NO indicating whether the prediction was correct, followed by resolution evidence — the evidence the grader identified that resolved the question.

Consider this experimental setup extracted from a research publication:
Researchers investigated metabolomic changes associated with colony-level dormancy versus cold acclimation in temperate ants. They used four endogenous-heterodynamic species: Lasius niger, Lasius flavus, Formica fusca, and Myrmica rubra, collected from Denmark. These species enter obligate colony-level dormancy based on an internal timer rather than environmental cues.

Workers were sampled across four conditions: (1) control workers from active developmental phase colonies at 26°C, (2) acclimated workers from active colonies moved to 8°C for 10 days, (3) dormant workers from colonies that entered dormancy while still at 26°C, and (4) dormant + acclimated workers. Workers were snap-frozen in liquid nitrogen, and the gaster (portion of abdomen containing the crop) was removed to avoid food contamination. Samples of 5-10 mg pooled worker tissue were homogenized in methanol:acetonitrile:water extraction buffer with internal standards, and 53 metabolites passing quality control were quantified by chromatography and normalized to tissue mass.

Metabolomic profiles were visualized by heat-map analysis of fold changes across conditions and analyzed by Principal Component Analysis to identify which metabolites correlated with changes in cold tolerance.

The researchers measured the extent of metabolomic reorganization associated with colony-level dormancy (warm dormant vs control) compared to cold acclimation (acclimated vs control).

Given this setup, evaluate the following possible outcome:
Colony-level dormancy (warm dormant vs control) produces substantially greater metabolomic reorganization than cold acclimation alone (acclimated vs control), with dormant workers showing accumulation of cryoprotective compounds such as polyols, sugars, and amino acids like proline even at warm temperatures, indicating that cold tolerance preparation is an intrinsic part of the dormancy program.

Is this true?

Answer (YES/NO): NO